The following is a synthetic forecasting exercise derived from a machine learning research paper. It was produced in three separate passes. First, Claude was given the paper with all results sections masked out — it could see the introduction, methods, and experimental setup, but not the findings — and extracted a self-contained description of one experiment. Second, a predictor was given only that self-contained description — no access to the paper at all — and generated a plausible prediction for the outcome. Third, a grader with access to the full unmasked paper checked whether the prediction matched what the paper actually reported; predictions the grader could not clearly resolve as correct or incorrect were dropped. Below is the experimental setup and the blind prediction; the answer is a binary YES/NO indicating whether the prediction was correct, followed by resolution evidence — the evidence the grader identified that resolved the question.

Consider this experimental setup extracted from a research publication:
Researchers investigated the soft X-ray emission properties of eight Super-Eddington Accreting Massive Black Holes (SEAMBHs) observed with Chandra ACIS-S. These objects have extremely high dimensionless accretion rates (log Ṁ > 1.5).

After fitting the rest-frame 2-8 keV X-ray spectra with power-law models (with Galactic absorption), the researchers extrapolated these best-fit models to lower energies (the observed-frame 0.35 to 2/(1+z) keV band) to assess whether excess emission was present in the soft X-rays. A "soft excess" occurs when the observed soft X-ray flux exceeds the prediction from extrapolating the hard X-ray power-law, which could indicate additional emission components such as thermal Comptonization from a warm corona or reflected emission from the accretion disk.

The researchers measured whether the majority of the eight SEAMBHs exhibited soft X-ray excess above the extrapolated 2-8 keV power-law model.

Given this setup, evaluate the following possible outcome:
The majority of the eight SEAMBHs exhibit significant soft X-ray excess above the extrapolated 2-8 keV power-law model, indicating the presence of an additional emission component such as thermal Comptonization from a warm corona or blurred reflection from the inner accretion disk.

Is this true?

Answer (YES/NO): NO